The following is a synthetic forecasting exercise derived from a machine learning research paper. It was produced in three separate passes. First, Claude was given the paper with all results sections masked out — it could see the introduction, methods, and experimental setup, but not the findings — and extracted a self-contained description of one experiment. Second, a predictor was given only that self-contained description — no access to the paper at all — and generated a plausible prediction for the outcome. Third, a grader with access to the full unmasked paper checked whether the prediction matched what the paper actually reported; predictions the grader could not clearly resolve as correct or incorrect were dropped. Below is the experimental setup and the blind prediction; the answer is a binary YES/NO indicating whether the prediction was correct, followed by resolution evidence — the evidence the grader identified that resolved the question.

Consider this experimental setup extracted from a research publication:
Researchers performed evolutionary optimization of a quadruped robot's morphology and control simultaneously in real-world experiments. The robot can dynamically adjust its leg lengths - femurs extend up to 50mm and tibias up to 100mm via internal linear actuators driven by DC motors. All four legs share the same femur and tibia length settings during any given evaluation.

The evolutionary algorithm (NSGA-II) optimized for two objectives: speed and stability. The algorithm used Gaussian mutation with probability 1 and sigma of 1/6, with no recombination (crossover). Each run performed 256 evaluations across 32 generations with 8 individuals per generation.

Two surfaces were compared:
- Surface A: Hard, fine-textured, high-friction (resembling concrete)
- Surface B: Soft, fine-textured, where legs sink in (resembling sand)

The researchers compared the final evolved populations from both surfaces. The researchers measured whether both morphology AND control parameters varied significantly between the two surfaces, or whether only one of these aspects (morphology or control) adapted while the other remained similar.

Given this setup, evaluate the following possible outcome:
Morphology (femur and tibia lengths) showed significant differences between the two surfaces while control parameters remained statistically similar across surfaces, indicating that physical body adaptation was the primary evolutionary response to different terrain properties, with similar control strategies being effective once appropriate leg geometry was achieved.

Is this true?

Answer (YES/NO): NO